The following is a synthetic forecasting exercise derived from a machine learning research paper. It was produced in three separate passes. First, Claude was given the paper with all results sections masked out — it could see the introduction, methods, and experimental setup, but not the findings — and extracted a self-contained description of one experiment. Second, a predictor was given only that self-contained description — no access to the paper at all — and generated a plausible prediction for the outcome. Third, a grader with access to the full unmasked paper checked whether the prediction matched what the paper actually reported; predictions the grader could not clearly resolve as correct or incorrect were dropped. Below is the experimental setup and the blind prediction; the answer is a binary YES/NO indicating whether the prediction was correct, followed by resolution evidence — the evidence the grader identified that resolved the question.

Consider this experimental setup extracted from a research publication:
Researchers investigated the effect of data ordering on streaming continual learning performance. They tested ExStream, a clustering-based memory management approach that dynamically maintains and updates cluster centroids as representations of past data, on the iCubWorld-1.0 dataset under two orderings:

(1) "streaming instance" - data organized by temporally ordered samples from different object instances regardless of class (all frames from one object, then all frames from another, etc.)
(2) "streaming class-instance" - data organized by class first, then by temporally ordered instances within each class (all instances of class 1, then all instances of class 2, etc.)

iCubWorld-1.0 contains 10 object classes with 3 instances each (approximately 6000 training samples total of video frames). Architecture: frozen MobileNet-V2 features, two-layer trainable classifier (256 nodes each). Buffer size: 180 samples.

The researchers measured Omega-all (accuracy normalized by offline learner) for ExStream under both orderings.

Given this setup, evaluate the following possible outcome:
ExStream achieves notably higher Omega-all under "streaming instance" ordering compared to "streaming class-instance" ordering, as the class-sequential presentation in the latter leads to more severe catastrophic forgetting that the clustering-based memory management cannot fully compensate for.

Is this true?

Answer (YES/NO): YES